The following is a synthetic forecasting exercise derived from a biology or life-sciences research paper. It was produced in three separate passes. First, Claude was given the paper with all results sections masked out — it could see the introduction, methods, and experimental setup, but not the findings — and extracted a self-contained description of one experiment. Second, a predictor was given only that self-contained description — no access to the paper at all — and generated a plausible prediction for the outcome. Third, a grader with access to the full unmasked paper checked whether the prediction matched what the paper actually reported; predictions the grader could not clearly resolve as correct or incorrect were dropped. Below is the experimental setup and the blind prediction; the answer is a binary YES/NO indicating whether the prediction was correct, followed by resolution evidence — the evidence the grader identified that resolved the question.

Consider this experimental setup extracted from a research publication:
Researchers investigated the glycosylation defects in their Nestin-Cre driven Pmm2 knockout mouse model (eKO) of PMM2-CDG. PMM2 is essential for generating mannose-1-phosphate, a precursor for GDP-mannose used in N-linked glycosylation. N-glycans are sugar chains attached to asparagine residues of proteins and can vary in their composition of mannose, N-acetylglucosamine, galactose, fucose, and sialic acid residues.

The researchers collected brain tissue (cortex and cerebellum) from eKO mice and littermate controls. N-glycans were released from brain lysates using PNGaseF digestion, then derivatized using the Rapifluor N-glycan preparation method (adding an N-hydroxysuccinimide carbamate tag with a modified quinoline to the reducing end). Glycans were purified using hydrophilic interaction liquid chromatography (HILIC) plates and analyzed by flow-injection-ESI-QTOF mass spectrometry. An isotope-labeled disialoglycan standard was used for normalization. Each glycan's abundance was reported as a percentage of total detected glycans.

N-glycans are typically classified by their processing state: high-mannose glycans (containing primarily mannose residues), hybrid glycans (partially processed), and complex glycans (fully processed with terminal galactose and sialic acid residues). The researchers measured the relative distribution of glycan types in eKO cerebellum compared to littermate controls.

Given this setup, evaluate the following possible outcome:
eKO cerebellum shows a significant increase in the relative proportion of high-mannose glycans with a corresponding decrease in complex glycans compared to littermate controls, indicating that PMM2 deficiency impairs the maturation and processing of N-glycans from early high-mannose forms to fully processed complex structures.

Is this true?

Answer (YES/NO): NO